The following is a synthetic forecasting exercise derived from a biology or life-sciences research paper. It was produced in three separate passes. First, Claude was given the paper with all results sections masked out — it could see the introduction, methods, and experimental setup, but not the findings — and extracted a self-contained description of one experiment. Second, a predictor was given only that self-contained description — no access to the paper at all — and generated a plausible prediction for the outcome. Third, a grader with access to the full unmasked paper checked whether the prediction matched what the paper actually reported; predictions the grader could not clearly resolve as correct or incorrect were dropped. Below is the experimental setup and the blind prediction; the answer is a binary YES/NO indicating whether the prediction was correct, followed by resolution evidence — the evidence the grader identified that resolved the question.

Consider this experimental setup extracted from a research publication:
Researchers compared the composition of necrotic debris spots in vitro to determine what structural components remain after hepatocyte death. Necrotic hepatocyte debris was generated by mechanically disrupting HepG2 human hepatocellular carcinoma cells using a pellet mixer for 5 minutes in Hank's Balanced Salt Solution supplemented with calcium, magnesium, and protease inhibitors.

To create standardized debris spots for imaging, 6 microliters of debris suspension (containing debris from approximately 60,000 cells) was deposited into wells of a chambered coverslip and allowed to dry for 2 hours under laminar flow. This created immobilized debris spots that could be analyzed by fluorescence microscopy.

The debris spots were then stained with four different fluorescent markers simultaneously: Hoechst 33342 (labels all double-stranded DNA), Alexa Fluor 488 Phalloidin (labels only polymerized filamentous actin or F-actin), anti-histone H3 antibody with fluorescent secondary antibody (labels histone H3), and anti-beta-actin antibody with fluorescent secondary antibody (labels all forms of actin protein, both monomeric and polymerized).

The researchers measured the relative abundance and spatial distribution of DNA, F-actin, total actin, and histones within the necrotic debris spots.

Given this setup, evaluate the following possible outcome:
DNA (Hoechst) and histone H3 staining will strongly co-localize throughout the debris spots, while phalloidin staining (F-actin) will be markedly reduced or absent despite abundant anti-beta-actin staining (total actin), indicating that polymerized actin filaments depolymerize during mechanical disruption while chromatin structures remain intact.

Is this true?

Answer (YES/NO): NO